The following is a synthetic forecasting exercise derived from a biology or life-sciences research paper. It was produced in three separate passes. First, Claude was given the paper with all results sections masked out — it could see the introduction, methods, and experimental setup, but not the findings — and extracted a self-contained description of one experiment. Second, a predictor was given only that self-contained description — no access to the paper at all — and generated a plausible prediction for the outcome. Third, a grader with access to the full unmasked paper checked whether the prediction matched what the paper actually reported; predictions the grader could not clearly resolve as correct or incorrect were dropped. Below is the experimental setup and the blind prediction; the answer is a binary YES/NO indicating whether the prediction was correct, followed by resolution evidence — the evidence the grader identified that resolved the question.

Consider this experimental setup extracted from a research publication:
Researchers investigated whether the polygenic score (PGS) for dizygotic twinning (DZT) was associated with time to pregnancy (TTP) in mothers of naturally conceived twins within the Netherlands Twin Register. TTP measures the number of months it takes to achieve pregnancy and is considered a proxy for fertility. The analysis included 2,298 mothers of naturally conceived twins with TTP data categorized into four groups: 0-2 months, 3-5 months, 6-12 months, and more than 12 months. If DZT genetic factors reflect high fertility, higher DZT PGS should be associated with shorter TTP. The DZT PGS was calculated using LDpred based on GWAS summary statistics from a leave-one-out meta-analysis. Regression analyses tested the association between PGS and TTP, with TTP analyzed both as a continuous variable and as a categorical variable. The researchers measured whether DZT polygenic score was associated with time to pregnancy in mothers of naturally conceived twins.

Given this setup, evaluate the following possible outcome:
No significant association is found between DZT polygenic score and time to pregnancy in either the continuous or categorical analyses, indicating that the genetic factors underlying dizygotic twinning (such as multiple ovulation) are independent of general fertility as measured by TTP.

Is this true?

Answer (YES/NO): YES